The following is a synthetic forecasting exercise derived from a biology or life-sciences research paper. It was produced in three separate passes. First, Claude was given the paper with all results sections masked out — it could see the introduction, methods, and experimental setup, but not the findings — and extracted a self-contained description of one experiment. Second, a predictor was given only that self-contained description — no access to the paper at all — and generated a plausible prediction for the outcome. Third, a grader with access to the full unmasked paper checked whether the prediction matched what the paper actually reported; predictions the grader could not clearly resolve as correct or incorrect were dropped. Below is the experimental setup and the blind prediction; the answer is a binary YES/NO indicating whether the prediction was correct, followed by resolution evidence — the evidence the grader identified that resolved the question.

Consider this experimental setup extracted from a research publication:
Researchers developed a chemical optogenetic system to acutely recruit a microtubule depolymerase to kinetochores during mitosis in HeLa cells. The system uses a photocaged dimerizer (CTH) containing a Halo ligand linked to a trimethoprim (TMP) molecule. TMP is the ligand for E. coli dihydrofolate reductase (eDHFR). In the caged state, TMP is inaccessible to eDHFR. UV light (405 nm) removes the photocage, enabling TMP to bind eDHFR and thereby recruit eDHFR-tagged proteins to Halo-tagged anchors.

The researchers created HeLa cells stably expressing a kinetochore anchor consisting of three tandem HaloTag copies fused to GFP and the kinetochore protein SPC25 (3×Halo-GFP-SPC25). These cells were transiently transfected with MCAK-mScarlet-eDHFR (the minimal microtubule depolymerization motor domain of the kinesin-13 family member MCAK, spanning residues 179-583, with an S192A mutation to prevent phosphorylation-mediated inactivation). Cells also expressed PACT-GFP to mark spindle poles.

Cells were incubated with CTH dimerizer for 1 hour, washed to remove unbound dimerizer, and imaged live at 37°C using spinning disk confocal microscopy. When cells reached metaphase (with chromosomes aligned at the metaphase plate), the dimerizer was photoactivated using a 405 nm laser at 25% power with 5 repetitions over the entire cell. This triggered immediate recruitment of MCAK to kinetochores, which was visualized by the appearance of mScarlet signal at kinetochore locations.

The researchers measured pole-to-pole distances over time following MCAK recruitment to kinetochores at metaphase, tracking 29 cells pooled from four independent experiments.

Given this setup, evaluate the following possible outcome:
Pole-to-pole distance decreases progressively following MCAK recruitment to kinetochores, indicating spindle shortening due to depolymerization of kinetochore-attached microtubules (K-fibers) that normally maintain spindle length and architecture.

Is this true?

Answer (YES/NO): YES